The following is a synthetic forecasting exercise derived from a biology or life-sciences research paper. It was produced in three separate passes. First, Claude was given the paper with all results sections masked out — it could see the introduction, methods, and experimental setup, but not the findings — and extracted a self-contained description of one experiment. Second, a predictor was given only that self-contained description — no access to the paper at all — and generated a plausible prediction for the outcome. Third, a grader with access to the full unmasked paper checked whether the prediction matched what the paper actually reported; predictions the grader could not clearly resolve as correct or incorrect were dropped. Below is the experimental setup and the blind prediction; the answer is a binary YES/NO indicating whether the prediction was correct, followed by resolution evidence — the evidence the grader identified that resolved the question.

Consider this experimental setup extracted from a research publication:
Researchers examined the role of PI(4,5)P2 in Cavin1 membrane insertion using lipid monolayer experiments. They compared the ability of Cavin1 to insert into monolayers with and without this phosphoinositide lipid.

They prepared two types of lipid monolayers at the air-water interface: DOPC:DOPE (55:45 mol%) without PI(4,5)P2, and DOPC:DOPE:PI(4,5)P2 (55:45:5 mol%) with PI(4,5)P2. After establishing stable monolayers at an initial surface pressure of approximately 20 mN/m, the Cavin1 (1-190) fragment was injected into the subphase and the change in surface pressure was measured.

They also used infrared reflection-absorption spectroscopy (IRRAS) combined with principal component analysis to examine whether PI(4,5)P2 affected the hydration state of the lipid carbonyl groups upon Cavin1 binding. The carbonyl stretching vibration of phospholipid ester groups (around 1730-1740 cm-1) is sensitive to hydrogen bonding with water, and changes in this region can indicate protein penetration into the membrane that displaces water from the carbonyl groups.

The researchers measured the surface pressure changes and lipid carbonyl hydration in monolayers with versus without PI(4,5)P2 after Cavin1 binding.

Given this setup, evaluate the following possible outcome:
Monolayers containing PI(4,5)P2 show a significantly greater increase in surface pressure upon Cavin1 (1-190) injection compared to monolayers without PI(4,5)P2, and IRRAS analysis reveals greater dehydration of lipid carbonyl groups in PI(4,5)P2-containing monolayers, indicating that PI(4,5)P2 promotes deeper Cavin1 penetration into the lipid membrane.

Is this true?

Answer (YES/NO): NO